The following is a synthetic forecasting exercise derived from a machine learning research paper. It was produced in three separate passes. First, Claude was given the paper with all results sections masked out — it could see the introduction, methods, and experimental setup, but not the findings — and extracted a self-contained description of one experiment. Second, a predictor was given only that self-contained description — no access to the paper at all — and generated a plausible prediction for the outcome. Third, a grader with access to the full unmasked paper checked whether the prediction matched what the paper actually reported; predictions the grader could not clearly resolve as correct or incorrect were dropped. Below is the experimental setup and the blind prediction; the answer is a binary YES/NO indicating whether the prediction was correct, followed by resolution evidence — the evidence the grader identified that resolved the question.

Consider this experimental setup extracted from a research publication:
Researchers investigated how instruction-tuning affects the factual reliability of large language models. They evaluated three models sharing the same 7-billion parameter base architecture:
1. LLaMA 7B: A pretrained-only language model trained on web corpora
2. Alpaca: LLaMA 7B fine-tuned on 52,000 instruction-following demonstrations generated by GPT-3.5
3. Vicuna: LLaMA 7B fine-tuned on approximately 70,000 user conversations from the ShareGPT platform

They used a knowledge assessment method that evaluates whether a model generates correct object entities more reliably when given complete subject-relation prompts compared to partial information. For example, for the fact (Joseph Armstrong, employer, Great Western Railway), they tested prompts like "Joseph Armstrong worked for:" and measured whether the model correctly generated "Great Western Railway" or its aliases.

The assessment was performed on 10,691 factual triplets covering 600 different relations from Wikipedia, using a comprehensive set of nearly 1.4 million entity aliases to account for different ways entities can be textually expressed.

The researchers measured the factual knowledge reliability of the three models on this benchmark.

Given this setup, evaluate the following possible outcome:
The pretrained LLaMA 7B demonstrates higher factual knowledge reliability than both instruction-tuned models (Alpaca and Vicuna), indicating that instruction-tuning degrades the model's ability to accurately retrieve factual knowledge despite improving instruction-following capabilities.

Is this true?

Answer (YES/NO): NO